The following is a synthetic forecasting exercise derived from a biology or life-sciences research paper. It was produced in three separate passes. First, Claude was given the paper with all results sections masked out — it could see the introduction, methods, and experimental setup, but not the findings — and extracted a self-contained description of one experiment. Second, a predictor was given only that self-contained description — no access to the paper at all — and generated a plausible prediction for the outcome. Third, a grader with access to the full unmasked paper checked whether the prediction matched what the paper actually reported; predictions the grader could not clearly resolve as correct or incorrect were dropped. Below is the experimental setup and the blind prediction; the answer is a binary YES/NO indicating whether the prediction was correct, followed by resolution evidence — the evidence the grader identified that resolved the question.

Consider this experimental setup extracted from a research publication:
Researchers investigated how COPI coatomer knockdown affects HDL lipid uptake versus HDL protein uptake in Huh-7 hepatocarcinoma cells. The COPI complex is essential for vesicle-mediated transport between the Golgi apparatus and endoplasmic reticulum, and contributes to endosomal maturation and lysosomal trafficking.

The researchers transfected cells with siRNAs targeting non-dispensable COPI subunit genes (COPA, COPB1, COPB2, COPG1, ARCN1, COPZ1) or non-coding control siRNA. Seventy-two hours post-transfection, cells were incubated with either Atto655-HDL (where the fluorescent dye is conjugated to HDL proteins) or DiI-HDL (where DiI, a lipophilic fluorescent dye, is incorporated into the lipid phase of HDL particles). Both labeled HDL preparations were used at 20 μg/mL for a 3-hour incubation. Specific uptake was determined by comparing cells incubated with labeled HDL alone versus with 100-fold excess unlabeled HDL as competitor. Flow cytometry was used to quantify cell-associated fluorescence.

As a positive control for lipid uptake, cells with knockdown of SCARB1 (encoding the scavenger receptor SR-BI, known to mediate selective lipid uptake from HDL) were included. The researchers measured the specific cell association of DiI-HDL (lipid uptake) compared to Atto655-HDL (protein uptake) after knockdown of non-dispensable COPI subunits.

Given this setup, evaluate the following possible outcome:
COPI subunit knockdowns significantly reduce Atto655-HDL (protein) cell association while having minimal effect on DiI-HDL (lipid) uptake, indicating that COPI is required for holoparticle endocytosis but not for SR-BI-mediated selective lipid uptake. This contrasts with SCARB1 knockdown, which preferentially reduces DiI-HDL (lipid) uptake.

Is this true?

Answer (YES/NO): NO